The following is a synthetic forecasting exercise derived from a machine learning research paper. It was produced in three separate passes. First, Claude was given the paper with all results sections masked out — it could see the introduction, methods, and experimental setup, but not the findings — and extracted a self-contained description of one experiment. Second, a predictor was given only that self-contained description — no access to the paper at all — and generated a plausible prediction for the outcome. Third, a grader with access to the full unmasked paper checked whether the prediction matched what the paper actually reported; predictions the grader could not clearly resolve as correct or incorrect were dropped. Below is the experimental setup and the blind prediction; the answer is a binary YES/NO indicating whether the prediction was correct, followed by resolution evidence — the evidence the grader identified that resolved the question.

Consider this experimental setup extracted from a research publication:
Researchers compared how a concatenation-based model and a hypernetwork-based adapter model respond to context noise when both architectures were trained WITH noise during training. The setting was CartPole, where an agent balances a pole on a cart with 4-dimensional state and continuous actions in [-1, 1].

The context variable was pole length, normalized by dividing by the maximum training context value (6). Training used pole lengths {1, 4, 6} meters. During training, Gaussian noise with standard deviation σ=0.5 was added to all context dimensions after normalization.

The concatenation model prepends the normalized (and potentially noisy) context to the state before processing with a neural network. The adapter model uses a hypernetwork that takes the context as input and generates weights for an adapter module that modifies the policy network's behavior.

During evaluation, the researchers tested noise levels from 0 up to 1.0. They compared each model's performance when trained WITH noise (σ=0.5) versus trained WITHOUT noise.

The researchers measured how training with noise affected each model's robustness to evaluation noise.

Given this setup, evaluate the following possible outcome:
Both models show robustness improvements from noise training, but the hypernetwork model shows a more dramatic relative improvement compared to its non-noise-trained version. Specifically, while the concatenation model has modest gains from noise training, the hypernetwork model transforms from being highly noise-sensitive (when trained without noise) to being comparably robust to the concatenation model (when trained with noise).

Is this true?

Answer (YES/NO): NO